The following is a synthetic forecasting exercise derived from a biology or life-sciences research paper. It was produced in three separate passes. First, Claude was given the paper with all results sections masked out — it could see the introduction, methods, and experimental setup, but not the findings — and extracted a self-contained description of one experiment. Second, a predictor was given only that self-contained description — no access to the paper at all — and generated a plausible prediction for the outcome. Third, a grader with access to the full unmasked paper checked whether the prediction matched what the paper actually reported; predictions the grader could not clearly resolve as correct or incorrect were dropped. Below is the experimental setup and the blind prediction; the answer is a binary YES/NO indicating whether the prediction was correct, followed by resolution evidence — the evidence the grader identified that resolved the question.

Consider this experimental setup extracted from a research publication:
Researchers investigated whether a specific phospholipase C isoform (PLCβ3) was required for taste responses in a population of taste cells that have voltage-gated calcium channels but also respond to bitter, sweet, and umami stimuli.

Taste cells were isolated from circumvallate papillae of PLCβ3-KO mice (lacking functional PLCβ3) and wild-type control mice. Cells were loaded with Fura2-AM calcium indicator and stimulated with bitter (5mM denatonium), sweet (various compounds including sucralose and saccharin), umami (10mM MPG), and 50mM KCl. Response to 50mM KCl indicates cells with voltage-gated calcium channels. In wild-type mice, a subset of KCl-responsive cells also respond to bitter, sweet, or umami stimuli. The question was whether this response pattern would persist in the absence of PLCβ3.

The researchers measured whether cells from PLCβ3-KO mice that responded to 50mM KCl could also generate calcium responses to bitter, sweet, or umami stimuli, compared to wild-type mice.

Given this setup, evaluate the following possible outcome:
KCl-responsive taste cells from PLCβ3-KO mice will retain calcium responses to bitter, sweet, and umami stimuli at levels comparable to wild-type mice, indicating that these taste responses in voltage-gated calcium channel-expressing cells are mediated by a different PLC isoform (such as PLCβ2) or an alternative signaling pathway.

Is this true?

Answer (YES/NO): NO